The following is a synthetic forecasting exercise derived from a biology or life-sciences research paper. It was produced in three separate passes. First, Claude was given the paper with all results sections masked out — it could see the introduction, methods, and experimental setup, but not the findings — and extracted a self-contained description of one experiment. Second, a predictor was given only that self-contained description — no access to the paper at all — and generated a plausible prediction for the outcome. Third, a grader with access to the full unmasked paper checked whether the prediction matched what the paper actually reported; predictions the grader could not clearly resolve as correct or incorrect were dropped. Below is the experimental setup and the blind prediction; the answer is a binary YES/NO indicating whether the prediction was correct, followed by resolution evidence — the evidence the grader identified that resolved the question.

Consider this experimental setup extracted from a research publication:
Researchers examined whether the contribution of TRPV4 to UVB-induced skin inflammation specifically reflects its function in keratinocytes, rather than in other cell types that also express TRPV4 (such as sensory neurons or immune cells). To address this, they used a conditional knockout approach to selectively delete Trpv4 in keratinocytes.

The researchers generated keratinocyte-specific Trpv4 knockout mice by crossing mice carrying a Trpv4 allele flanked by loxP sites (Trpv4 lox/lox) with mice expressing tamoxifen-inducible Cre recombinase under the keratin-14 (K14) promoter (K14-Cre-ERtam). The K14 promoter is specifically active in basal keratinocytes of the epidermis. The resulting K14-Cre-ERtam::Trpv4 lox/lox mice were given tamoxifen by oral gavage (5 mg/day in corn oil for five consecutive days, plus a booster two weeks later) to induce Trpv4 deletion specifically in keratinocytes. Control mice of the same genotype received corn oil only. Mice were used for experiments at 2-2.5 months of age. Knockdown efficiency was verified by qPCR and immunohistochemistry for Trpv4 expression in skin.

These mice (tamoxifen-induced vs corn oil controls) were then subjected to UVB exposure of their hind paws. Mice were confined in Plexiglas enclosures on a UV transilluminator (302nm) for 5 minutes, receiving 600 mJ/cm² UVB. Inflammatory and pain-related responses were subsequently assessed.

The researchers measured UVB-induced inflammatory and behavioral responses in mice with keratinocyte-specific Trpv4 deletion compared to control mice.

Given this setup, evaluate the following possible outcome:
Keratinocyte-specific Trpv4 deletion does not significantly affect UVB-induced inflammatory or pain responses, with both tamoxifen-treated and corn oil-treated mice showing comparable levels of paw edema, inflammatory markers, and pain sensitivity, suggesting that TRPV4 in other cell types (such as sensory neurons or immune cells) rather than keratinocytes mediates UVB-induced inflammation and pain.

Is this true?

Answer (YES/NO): NO